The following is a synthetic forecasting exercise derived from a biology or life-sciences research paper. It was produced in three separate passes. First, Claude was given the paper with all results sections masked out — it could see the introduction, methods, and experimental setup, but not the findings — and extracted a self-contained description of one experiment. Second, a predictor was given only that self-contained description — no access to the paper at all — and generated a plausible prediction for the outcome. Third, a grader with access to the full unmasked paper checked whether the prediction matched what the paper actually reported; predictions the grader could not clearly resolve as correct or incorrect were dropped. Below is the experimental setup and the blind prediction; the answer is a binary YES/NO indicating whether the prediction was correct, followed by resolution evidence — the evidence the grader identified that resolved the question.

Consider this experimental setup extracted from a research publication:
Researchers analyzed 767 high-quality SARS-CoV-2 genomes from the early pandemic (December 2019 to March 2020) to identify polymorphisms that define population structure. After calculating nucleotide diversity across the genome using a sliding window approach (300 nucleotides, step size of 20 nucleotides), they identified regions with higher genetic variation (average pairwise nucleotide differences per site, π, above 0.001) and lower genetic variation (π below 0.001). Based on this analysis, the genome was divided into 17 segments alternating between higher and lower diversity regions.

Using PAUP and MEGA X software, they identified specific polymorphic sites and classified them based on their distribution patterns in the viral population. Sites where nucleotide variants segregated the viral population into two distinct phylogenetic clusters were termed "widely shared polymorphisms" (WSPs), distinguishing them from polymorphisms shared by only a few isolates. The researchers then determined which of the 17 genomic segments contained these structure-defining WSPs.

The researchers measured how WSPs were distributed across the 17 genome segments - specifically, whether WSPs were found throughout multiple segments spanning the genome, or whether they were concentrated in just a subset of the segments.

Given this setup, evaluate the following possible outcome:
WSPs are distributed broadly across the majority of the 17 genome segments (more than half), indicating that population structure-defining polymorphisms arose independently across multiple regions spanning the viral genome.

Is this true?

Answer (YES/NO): NO